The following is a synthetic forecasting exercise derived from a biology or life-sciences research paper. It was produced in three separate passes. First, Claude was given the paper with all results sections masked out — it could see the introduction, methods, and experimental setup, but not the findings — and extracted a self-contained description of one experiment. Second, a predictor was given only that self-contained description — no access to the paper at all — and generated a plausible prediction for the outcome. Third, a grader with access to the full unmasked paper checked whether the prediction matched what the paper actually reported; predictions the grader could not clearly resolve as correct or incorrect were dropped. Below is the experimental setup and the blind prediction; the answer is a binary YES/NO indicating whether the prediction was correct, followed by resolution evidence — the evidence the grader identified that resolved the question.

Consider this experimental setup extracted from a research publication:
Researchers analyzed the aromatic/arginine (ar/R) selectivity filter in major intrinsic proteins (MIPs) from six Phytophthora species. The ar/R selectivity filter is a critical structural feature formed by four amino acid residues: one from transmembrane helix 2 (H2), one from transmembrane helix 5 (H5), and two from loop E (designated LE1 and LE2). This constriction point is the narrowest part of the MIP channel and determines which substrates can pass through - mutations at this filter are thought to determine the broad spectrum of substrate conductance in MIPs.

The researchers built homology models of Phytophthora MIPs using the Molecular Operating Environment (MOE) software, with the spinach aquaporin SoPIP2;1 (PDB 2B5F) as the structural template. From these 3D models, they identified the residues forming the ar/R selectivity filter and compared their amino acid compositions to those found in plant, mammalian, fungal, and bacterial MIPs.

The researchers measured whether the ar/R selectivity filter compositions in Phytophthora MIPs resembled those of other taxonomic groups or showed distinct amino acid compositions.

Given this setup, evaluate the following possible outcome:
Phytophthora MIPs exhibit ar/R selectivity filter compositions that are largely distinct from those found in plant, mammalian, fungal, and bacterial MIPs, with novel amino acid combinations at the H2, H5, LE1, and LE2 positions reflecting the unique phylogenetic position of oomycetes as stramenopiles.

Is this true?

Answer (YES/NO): YES